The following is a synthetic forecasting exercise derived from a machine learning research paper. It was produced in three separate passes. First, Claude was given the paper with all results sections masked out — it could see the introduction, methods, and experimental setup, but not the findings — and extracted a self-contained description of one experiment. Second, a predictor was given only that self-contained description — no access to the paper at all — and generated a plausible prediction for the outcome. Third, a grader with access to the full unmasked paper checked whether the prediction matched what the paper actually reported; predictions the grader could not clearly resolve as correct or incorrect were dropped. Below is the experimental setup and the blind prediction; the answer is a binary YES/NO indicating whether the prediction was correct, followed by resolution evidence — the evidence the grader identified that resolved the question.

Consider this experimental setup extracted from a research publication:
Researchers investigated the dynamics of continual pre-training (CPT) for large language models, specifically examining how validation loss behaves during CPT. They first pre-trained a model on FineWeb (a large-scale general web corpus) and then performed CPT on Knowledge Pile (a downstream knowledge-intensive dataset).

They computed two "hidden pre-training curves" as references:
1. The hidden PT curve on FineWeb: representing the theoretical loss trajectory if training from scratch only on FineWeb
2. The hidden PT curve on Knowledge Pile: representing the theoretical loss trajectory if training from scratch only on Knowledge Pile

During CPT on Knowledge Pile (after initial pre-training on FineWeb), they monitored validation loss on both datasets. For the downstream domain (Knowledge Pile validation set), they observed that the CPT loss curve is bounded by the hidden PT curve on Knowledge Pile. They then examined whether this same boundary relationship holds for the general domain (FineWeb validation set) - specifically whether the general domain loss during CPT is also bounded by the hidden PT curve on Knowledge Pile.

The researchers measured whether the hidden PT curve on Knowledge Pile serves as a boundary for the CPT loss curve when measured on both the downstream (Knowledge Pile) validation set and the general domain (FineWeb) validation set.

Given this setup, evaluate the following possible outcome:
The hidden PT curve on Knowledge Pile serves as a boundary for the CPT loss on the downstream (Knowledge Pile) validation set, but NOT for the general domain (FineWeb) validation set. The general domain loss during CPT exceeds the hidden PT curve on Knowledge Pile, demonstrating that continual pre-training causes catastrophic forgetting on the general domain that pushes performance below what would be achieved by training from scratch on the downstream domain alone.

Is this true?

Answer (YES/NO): NO